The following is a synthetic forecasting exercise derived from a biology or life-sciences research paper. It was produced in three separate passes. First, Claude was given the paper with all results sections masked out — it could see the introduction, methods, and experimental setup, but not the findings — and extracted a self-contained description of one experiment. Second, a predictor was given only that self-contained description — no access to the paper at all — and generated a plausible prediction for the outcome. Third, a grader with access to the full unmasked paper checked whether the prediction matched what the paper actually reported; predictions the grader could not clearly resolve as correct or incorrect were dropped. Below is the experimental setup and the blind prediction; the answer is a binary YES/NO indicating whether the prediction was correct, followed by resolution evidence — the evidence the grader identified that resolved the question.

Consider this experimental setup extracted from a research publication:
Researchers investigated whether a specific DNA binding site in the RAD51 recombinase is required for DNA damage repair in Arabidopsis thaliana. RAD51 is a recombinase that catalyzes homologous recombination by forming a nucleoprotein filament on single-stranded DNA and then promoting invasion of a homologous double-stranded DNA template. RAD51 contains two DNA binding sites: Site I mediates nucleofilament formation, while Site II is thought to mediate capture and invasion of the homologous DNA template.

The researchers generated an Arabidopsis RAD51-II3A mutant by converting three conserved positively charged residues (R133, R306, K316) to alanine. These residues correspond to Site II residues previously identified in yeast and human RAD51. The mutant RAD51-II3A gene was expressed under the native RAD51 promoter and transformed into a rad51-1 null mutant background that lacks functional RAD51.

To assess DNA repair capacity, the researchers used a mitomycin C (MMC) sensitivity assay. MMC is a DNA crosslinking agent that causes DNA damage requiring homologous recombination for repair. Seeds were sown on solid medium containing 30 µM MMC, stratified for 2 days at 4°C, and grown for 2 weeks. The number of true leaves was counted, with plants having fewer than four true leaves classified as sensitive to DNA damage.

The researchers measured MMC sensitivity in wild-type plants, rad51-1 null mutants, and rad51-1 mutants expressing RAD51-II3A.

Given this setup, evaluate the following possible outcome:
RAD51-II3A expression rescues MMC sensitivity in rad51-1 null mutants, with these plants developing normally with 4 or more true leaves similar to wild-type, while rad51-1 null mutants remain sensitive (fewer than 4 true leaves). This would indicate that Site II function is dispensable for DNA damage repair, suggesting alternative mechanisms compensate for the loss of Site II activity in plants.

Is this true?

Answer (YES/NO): NO